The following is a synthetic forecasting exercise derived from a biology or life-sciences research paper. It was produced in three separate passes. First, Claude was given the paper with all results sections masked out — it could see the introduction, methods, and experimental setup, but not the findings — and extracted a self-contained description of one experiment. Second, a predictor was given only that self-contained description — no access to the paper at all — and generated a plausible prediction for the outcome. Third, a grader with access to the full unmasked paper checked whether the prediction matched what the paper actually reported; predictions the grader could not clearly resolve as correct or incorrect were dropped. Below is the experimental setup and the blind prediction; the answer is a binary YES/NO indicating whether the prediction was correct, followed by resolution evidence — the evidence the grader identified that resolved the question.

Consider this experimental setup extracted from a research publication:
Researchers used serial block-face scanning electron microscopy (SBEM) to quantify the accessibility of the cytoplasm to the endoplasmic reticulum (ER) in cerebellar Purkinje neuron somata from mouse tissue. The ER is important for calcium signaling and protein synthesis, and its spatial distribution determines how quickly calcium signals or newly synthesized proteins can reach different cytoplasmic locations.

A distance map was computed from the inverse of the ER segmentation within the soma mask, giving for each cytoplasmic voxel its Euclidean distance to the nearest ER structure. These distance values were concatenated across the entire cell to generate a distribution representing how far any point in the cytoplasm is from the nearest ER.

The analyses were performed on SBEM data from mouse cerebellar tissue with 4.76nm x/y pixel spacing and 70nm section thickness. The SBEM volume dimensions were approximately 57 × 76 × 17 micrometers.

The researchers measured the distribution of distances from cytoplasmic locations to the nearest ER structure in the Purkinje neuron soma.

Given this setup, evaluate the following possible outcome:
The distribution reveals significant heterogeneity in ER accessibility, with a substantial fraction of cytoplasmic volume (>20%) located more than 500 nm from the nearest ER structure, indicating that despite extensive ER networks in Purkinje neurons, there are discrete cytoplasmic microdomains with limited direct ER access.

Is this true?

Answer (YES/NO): NO